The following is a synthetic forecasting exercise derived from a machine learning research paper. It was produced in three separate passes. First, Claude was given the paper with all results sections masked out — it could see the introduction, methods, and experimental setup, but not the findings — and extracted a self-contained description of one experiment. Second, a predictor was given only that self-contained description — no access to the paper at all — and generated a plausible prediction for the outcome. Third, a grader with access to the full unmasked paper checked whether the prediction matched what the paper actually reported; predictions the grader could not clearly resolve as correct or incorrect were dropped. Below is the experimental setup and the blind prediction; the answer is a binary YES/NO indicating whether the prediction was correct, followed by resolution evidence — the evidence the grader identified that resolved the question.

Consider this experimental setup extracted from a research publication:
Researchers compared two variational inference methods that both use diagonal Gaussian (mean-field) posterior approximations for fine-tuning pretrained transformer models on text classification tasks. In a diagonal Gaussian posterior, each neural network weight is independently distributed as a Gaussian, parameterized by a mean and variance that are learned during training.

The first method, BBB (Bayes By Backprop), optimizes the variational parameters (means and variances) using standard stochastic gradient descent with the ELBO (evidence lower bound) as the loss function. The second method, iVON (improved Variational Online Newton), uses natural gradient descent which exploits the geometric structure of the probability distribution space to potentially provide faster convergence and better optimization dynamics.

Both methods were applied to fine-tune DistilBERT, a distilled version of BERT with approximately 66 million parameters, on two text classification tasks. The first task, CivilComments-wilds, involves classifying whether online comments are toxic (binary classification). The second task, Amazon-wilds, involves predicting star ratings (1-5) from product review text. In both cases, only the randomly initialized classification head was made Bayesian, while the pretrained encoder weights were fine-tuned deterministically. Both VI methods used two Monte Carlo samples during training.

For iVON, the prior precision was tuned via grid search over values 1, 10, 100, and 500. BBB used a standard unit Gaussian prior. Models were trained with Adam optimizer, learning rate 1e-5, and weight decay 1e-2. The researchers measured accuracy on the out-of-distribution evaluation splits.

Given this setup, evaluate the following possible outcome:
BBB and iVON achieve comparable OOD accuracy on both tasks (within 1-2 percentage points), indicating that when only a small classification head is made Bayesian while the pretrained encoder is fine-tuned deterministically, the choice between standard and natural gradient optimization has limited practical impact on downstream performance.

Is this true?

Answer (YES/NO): NO